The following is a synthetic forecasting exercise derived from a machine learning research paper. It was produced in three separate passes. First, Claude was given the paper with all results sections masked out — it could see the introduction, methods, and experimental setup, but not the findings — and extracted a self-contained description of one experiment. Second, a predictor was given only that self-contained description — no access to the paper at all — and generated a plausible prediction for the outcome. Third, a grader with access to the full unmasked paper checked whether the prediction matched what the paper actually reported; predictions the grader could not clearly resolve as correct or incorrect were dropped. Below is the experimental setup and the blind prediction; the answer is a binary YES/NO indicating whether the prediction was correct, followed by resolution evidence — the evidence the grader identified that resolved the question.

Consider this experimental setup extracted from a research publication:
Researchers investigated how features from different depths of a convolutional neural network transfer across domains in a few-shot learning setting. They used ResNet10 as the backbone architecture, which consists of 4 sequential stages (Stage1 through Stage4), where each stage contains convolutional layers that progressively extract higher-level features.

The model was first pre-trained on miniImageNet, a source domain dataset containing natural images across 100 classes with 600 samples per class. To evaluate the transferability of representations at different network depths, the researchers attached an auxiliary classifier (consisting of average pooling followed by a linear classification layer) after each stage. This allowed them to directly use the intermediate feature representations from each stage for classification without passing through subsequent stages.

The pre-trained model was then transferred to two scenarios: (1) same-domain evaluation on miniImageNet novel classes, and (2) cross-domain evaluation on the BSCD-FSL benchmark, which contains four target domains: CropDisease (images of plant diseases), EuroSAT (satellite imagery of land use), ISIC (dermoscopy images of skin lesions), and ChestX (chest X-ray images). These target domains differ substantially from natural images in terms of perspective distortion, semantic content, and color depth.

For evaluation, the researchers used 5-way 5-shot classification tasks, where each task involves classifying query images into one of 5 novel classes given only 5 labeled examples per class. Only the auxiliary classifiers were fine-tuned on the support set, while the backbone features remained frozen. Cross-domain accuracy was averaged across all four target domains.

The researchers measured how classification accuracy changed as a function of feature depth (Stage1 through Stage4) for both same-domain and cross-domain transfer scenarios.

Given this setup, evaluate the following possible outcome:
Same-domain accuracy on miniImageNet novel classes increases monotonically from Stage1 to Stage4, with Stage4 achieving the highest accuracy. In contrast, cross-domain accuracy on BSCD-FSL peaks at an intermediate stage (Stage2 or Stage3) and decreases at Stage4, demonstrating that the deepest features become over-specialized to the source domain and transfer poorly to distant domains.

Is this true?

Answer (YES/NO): YES